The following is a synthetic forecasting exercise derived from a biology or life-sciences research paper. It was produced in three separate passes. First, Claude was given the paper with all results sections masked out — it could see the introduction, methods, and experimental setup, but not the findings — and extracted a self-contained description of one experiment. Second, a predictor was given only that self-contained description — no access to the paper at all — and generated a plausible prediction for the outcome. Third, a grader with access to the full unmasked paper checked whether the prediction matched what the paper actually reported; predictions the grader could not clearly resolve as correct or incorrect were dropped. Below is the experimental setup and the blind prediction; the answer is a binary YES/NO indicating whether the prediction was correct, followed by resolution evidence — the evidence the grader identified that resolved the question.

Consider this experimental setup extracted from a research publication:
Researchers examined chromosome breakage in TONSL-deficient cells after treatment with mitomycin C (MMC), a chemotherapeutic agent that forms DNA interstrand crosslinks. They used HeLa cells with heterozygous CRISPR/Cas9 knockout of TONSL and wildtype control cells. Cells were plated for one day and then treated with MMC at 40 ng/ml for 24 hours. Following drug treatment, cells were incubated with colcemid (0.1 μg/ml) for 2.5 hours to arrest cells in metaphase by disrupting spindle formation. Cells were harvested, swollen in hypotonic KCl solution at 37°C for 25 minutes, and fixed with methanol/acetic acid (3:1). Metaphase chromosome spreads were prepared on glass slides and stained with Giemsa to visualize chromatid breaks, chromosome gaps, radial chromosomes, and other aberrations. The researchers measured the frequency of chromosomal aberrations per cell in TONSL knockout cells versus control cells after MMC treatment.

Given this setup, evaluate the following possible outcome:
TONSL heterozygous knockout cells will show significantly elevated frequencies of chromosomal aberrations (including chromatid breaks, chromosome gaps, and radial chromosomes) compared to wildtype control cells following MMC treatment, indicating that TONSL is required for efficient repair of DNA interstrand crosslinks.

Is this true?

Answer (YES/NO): YES